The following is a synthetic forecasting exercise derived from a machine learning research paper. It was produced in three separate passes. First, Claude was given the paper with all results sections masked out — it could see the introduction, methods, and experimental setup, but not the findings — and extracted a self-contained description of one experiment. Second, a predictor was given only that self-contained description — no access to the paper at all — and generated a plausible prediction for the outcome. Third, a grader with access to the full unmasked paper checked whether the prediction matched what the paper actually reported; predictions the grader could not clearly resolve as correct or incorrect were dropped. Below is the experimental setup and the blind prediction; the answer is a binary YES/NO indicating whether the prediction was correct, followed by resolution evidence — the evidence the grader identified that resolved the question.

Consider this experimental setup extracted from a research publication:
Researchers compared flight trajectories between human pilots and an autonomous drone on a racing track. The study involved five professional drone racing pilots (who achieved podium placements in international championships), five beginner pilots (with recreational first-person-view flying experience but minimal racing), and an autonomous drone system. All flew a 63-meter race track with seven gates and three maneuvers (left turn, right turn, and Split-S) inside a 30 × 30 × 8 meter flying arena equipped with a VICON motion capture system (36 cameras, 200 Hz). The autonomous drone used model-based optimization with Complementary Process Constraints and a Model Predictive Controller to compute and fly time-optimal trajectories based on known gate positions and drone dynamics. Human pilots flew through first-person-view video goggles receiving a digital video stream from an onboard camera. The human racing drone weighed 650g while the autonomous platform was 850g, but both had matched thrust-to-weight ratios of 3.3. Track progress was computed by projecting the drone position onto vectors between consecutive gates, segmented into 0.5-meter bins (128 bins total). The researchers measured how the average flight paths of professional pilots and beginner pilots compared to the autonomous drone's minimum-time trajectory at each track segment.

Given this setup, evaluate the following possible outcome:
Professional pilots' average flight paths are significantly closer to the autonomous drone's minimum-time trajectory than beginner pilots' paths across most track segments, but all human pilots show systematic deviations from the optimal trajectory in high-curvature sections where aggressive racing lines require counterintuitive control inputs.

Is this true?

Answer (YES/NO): NO